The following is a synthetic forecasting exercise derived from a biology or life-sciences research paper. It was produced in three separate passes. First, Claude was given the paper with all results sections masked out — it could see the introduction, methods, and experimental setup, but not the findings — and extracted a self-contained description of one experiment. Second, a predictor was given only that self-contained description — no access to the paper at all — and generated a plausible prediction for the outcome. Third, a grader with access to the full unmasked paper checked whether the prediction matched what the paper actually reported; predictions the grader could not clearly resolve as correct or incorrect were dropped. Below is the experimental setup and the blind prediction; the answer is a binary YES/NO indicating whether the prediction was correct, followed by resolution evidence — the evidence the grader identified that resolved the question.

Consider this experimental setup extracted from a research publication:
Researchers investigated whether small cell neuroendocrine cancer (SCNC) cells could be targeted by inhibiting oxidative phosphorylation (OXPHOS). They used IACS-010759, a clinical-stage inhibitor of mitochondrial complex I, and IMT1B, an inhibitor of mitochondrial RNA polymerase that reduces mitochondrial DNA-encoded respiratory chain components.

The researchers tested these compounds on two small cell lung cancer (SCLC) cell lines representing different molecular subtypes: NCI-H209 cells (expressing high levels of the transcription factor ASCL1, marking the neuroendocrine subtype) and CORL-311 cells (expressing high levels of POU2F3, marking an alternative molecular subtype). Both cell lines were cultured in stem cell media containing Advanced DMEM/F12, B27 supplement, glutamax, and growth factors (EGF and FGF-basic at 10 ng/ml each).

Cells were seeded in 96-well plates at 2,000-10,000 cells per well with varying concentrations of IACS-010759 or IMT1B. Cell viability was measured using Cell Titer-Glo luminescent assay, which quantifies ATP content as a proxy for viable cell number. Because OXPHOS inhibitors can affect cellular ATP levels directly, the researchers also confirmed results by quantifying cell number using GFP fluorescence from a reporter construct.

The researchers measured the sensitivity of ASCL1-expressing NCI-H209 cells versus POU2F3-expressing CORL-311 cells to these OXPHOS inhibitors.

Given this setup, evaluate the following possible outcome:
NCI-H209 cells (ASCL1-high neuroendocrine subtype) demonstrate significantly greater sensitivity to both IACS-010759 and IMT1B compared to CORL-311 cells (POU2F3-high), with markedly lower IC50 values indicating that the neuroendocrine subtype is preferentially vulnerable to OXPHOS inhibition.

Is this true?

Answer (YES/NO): NO